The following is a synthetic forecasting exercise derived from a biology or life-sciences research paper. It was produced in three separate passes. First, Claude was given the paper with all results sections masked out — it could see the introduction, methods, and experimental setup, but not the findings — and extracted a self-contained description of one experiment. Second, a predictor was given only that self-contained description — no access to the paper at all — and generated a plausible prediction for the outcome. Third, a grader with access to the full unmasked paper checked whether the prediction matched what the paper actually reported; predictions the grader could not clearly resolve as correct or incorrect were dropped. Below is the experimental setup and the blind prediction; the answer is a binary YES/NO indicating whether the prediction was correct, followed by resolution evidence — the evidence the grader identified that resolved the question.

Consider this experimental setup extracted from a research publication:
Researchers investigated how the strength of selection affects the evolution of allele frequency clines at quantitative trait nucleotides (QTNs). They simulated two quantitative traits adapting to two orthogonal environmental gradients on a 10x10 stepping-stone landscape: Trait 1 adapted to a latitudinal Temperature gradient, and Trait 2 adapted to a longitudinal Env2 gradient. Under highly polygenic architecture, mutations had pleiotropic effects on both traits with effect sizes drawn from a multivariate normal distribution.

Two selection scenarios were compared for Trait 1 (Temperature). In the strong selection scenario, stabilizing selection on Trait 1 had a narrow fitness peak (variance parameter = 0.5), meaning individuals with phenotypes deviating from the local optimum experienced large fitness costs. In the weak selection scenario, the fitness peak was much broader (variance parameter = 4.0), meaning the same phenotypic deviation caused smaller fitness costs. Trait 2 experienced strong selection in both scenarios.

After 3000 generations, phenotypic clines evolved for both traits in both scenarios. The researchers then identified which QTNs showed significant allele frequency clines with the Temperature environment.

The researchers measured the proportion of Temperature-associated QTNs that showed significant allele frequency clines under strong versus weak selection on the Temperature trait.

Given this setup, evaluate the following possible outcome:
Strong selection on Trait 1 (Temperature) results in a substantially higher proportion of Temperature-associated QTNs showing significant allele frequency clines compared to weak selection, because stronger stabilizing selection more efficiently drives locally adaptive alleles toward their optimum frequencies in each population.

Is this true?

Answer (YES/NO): YES